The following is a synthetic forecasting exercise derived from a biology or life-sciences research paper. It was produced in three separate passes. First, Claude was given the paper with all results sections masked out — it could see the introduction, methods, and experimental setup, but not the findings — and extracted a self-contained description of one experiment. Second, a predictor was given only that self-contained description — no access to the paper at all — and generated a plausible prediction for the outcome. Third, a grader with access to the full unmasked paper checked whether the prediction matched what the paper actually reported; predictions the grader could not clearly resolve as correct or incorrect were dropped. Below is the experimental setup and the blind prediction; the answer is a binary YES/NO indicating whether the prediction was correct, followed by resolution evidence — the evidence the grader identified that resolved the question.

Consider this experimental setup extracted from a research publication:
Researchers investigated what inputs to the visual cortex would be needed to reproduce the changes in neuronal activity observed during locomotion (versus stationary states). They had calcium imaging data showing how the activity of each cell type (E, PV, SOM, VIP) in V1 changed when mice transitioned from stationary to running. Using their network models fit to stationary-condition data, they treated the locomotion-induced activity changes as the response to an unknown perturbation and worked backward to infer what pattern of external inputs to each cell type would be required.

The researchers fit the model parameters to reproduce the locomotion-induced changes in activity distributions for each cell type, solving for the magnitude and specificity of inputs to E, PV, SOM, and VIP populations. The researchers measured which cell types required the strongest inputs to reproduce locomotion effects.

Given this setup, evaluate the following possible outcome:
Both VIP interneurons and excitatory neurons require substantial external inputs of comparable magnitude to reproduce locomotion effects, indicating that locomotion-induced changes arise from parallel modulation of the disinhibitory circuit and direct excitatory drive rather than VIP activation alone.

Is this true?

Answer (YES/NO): NO